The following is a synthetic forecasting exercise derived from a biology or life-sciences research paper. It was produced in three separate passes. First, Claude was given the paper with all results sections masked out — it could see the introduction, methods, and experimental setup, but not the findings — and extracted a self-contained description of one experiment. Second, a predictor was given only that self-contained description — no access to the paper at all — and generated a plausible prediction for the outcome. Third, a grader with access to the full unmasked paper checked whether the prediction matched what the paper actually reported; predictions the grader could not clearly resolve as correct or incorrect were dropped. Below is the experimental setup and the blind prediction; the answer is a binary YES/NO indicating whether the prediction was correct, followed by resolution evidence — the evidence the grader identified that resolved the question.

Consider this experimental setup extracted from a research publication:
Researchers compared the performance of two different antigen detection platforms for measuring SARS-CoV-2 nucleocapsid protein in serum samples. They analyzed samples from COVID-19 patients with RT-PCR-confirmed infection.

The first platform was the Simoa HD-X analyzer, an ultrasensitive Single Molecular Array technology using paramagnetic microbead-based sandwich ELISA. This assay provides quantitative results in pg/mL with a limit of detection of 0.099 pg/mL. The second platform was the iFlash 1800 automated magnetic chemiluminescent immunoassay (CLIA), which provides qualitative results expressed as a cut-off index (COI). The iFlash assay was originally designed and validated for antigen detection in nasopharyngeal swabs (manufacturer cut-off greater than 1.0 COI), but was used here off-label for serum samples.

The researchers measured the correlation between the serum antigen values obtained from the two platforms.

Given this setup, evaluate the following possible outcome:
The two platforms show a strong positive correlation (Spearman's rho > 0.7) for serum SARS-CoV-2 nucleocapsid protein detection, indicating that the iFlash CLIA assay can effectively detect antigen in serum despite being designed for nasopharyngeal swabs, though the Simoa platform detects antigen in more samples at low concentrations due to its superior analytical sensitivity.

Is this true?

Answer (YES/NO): NO